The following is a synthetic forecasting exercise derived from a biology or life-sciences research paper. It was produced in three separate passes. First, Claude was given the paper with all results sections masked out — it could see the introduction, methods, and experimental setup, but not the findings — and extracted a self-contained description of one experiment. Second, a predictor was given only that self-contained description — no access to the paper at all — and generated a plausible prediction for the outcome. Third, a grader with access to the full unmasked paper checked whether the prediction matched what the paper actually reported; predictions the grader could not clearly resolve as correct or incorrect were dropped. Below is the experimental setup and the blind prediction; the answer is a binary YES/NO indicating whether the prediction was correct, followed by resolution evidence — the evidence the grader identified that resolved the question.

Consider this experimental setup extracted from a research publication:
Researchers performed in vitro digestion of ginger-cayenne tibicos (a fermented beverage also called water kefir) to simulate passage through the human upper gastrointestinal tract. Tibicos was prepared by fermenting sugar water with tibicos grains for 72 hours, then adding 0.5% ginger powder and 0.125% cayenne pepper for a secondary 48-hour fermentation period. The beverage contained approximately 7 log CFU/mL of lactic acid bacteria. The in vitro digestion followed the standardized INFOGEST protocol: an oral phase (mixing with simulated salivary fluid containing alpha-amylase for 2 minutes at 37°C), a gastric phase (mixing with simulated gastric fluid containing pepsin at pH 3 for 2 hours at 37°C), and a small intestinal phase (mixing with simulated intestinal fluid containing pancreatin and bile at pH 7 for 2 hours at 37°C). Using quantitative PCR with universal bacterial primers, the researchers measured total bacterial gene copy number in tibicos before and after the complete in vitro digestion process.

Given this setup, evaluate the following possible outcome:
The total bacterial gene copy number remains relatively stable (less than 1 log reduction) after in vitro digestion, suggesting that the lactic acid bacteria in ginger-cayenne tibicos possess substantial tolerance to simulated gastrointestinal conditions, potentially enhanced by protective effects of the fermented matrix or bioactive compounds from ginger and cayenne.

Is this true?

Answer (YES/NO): NO